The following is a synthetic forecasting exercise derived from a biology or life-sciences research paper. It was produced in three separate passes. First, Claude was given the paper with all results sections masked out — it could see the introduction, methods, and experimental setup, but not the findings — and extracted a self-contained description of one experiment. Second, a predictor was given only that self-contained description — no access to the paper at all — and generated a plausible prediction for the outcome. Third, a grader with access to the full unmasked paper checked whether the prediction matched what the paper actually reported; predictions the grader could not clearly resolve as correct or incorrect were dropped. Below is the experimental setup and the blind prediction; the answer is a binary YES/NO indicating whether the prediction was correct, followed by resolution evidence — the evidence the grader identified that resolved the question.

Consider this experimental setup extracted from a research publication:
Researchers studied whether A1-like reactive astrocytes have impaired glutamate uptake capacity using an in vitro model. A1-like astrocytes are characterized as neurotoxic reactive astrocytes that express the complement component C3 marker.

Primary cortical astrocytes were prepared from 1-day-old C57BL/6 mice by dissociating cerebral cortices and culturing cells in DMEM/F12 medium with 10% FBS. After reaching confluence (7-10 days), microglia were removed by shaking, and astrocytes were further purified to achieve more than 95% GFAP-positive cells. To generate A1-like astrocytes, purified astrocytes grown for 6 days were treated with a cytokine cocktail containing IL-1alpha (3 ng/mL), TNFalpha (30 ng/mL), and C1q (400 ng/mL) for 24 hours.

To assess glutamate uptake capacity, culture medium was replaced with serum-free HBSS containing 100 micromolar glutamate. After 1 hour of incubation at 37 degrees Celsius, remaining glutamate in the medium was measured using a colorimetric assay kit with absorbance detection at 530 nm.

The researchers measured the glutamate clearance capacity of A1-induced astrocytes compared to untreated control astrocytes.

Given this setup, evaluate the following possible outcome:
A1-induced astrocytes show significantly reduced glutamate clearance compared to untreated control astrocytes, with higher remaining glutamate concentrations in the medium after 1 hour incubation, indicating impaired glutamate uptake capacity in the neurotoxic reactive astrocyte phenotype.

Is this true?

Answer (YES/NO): YES